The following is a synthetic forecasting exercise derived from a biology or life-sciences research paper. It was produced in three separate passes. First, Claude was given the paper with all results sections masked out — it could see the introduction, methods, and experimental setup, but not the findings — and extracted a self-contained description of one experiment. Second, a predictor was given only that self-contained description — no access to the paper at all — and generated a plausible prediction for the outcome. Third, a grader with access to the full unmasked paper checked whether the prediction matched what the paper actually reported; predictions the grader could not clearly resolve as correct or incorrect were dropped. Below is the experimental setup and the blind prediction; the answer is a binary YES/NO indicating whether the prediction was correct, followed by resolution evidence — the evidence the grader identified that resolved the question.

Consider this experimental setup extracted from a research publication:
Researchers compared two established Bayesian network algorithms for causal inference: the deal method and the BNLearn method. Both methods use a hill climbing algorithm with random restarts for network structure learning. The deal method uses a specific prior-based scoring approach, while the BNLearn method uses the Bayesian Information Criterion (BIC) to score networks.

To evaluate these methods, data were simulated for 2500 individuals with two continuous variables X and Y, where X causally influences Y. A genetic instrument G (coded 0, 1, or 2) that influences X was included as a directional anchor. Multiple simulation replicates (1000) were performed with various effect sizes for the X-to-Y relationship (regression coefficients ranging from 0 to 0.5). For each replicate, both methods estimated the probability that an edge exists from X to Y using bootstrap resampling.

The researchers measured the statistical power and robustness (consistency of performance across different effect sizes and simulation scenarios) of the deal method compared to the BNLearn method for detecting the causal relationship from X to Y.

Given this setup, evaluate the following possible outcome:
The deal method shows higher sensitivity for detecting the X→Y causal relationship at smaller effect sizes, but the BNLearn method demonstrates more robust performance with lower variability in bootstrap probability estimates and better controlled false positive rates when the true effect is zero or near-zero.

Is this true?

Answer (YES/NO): NO